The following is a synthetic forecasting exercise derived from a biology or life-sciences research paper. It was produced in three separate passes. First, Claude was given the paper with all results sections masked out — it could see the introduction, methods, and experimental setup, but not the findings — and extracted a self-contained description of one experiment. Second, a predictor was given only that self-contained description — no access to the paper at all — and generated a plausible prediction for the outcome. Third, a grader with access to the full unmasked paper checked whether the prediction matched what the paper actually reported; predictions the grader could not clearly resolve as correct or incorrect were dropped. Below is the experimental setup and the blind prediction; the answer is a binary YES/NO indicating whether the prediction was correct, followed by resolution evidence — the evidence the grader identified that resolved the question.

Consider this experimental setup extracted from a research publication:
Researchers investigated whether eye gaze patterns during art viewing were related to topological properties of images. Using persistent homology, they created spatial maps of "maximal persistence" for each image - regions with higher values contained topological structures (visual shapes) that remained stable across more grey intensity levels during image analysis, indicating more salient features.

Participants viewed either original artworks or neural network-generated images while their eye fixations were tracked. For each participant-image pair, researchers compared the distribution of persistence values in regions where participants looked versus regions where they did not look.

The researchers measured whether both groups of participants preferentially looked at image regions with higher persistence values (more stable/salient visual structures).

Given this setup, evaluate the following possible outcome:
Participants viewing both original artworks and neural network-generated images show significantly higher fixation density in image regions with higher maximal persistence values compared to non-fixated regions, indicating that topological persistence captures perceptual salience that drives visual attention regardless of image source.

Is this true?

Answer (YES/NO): NO